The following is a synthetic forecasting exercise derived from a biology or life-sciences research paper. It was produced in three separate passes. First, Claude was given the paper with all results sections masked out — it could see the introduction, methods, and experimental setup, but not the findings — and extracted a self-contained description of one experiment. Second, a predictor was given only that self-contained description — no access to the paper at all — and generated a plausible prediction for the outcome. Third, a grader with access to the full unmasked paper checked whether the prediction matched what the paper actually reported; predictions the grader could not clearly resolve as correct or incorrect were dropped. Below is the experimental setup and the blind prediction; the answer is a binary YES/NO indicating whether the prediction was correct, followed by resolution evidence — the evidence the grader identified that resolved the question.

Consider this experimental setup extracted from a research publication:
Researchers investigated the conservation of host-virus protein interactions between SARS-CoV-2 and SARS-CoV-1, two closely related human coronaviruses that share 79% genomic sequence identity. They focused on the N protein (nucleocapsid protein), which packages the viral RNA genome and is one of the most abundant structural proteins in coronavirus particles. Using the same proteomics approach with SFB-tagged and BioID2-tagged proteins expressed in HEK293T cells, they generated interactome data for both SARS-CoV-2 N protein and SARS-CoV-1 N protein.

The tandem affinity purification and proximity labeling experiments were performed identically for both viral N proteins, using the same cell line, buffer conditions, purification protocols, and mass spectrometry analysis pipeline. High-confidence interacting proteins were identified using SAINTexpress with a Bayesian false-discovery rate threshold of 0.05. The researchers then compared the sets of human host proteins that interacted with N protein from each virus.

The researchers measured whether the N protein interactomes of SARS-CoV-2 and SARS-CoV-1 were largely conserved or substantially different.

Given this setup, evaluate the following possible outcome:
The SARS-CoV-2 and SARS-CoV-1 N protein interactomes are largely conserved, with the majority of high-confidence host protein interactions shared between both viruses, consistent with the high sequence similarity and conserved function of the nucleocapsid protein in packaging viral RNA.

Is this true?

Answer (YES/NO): YES